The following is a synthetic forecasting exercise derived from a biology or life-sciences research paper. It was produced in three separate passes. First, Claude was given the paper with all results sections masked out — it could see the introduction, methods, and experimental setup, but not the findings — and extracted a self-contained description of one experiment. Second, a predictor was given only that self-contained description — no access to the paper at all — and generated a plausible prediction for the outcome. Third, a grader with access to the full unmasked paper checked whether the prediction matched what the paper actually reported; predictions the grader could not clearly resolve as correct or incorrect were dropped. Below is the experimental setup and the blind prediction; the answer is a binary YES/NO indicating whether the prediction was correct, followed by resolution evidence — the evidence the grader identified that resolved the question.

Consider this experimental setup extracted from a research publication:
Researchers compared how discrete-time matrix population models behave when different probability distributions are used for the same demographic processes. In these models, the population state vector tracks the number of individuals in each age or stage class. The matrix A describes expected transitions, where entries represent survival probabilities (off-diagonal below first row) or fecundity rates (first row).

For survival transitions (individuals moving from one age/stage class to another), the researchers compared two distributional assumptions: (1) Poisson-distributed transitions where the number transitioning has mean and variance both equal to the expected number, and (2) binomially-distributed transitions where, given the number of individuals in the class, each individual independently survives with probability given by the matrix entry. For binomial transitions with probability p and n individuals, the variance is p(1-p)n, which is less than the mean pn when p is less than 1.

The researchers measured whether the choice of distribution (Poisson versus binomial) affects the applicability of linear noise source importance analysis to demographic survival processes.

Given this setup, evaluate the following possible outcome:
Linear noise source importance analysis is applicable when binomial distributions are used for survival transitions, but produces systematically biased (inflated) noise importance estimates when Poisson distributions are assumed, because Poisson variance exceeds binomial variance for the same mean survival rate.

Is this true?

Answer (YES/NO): NO